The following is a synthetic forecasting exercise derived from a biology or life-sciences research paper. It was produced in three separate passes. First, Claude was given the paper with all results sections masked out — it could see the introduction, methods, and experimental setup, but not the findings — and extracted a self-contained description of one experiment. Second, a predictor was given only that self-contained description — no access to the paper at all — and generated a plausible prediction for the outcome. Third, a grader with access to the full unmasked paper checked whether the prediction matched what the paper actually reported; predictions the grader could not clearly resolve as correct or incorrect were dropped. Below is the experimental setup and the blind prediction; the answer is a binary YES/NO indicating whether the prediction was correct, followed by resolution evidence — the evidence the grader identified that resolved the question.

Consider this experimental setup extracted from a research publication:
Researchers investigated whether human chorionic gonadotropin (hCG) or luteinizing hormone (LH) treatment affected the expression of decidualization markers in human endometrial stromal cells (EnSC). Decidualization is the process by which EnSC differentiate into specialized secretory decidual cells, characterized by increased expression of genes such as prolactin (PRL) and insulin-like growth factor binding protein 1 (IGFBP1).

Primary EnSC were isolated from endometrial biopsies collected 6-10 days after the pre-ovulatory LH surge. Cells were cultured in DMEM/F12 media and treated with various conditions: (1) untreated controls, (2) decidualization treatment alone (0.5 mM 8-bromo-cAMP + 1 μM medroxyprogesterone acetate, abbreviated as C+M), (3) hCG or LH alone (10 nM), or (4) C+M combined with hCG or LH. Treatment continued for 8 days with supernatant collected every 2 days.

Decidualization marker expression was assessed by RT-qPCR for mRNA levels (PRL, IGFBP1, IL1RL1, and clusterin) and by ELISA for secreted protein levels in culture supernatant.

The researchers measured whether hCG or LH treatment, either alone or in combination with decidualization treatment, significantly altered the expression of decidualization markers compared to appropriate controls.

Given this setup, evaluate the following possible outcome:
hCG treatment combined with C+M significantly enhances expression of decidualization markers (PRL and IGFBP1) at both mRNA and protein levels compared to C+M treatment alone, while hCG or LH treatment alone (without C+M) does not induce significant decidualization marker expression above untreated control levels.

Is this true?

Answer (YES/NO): NO